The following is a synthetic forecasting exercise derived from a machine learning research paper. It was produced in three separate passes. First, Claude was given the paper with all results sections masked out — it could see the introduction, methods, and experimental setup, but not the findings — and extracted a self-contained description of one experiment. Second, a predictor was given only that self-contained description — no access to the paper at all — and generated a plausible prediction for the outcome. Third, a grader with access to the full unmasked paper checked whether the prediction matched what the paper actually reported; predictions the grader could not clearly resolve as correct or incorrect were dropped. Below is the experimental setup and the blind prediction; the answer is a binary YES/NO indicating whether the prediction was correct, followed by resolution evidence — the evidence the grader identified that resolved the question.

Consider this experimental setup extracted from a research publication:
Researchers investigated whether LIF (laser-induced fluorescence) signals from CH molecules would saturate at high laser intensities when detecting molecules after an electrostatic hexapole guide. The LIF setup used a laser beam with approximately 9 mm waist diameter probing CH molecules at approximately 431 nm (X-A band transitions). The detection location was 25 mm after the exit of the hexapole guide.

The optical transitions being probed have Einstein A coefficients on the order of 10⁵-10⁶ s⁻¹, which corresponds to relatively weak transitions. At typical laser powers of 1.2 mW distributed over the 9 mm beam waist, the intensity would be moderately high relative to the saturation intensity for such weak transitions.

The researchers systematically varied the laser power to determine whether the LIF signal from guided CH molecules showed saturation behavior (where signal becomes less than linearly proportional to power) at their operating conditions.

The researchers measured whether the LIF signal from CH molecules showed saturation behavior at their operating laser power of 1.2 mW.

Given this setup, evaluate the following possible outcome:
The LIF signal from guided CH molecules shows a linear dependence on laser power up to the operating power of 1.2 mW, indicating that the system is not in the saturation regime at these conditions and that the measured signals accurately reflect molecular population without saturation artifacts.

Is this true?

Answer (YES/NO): YES